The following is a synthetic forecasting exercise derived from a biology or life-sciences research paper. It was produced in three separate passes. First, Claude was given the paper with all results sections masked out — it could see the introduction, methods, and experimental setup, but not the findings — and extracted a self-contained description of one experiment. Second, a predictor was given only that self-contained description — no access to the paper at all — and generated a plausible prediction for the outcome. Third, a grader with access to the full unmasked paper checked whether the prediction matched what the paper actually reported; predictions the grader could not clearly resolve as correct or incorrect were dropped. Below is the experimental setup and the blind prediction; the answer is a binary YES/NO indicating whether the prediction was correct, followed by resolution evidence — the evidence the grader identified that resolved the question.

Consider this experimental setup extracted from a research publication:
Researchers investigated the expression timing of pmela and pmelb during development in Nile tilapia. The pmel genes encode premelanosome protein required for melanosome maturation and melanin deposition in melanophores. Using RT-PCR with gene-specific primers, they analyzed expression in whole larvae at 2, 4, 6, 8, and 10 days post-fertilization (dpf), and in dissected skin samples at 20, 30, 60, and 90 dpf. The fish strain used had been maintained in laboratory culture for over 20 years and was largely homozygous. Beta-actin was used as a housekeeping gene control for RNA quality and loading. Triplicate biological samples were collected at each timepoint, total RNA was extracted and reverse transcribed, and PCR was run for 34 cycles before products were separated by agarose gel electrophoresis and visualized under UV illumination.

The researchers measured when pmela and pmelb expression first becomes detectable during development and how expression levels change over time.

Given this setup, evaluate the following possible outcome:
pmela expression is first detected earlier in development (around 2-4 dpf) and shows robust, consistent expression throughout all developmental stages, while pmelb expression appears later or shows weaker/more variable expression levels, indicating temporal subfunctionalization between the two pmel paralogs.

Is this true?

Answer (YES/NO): NO